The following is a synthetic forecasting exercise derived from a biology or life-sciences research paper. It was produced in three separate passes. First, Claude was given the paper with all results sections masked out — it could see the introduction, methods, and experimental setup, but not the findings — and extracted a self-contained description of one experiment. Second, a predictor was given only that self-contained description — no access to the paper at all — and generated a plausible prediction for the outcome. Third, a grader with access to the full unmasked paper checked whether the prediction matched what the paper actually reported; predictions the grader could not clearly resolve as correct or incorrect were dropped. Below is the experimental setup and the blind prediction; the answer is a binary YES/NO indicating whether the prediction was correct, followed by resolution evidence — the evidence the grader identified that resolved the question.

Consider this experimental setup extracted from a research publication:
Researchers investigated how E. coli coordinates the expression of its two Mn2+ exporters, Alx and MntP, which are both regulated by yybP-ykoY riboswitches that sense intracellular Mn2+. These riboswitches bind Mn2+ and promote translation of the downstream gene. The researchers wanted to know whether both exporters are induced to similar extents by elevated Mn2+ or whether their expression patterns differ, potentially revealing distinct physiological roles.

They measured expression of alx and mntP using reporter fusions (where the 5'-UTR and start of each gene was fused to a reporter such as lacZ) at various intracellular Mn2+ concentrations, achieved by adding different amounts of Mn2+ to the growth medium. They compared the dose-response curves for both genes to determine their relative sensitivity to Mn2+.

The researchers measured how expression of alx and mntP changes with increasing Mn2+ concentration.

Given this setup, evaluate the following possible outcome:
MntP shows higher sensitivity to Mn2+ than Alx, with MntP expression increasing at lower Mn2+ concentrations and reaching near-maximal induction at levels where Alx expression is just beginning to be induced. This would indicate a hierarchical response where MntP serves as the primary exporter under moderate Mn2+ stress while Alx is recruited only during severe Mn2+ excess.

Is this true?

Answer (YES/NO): NO